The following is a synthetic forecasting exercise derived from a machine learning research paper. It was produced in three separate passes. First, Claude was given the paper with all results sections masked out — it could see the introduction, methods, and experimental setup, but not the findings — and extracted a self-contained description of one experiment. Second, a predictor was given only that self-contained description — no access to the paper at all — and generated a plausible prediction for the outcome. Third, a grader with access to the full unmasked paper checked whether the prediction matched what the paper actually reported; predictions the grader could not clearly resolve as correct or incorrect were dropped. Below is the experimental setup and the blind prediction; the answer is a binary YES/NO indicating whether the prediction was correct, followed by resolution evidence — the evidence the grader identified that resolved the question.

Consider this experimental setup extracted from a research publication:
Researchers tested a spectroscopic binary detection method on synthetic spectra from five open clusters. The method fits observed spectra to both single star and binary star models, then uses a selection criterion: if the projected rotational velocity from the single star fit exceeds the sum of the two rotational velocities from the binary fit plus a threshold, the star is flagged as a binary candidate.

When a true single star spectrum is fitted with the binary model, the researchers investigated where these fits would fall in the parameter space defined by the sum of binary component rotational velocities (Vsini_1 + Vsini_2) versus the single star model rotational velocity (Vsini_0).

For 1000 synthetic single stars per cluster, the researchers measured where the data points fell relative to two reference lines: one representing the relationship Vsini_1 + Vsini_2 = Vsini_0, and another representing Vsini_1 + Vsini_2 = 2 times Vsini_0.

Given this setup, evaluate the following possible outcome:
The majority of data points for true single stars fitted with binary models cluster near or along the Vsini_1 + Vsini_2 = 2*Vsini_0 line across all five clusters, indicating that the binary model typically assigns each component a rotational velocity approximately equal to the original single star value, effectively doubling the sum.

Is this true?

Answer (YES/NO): YES